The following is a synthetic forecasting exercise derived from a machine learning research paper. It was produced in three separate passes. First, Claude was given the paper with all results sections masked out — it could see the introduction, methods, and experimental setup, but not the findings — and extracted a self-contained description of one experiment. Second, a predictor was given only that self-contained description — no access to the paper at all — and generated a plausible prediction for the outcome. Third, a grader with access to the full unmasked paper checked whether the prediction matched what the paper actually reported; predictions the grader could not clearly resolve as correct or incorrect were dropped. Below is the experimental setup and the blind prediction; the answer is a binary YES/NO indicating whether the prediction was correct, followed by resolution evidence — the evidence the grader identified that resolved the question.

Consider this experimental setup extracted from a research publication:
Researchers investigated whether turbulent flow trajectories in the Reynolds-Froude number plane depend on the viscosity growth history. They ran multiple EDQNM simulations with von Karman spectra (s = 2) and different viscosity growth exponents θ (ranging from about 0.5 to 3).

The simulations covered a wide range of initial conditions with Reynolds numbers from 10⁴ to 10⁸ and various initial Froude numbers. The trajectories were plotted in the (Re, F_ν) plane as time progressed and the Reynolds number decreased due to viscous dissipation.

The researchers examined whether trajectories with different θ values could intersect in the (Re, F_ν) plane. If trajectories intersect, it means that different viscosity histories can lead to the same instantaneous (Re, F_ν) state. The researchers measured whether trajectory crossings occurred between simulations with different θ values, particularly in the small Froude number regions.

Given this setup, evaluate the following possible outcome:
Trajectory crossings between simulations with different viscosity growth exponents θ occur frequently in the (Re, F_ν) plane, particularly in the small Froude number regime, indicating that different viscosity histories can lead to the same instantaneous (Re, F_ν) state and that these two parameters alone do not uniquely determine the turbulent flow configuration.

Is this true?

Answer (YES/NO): YES